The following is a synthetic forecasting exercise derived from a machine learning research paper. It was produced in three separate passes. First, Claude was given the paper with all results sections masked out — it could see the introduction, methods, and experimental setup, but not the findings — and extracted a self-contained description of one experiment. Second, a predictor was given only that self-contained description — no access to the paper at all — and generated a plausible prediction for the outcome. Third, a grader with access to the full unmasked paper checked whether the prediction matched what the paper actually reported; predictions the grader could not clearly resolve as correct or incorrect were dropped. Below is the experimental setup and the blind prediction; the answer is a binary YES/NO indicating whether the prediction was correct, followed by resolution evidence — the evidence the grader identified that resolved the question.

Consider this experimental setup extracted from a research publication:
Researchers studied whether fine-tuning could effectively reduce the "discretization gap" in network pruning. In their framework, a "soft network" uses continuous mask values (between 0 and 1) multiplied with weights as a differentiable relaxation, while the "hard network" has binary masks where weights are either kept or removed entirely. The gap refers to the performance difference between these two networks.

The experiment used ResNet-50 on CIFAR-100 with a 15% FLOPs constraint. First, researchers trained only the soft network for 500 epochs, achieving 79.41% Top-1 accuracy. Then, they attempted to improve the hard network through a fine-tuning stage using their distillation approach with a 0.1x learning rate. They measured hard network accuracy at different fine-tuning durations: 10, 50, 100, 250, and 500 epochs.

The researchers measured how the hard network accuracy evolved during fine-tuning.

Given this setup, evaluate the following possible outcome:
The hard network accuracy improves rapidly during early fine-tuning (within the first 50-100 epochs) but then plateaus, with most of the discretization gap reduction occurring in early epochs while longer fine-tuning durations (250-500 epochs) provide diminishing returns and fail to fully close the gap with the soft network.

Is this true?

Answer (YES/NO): NO